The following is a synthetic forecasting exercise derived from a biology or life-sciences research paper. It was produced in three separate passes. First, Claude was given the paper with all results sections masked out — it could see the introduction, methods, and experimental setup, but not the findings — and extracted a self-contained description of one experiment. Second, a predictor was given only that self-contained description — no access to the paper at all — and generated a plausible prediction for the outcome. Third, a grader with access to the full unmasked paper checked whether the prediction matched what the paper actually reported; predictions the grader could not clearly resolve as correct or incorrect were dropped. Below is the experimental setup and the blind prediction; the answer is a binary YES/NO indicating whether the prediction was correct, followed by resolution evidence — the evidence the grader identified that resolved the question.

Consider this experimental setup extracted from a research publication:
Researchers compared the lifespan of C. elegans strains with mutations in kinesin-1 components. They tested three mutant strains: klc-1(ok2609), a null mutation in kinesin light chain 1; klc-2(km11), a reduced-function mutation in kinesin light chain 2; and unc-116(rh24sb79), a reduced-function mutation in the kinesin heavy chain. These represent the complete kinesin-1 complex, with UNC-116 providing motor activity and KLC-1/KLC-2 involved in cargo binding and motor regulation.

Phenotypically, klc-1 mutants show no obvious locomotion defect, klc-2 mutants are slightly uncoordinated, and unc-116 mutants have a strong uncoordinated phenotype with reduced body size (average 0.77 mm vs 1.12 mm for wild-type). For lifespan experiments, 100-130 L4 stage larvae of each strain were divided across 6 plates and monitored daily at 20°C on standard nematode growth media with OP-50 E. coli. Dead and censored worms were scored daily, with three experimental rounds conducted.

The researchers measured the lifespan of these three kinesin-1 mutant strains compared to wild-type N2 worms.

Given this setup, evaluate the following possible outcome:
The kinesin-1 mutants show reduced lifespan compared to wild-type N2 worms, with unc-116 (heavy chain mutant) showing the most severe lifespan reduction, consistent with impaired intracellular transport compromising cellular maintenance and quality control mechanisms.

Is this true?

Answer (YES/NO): NO